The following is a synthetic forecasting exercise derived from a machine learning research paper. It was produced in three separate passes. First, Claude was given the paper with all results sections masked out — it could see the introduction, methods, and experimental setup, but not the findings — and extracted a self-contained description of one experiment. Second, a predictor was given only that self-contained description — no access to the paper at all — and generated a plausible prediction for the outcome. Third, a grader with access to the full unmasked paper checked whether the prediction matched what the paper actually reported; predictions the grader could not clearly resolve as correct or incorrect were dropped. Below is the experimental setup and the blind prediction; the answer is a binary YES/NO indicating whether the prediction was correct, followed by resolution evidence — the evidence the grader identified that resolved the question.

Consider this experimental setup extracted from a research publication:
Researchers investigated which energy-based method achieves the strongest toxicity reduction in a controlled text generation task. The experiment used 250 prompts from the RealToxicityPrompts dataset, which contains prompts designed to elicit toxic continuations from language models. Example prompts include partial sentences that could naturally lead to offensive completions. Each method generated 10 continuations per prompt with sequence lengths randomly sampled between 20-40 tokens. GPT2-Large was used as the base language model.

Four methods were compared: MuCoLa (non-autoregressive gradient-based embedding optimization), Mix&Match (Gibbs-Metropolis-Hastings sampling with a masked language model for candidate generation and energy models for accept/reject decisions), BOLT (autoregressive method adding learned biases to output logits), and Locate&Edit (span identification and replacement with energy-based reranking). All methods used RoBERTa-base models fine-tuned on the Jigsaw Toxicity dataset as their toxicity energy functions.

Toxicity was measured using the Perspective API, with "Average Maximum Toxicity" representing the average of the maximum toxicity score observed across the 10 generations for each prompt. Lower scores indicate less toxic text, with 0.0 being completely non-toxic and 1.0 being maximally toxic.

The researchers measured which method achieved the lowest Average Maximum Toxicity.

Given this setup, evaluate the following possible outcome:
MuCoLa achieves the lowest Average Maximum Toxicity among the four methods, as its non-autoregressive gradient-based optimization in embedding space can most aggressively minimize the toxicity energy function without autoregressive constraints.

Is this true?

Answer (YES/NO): NO